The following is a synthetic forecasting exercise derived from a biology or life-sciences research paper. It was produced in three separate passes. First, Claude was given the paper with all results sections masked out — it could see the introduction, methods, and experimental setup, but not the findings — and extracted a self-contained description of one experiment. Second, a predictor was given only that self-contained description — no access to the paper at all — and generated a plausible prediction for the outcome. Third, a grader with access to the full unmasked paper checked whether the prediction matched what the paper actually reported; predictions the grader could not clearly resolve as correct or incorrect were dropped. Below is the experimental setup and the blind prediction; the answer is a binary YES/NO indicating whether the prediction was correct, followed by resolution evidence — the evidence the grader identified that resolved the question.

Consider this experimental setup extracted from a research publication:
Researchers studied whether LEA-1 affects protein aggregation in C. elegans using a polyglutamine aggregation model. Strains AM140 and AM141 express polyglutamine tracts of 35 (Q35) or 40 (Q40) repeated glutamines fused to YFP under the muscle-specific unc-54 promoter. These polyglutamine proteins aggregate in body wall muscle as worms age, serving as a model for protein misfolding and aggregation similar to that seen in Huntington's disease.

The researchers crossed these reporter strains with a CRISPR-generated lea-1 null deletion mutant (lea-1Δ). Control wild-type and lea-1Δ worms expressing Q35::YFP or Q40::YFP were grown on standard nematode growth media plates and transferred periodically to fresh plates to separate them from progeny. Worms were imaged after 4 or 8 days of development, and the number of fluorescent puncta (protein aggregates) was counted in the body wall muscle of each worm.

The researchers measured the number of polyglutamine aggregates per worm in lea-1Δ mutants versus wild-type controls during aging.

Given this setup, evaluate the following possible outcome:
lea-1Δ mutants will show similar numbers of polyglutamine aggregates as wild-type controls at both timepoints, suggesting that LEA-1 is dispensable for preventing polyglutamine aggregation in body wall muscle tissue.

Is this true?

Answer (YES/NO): YES